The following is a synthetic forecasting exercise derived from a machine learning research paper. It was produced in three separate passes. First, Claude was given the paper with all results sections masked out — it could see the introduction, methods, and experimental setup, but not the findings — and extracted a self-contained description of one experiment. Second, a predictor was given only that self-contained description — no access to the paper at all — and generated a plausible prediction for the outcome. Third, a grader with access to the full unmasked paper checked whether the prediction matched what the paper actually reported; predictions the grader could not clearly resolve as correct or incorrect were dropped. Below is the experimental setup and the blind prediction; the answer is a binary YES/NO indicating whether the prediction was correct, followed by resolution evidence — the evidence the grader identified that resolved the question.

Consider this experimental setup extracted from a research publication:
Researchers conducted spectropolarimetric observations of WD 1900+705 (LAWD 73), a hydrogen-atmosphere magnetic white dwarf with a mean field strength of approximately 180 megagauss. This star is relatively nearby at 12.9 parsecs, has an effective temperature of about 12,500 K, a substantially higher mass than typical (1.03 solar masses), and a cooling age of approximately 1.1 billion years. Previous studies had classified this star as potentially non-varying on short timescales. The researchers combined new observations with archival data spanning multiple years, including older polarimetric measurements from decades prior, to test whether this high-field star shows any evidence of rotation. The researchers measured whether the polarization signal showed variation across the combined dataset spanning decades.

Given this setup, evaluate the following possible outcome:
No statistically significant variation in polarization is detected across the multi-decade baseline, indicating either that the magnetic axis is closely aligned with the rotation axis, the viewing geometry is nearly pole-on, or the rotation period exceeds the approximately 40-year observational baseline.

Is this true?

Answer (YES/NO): NO